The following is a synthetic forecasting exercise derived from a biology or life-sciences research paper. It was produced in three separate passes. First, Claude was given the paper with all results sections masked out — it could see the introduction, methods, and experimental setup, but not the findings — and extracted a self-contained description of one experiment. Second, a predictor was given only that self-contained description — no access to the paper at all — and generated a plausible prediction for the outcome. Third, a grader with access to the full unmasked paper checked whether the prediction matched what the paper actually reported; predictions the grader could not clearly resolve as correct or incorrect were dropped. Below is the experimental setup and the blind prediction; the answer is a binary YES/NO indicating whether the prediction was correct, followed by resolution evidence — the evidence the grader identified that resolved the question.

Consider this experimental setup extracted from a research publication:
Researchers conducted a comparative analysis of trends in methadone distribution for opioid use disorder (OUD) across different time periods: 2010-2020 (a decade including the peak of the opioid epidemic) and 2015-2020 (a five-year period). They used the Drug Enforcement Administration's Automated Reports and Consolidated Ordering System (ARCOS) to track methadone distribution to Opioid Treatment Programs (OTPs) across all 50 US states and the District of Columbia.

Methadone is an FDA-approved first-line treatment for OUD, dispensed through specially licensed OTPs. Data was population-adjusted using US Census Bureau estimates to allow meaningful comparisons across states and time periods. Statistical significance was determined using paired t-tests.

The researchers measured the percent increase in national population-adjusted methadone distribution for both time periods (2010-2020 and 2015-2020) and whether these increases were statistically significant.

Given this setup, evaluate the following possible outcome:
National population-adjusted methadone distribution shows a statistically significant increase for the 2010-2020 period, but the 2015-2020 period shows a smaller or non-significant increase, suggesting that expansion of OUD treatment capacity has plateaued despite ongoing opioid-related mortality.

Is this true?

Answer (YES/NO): NO